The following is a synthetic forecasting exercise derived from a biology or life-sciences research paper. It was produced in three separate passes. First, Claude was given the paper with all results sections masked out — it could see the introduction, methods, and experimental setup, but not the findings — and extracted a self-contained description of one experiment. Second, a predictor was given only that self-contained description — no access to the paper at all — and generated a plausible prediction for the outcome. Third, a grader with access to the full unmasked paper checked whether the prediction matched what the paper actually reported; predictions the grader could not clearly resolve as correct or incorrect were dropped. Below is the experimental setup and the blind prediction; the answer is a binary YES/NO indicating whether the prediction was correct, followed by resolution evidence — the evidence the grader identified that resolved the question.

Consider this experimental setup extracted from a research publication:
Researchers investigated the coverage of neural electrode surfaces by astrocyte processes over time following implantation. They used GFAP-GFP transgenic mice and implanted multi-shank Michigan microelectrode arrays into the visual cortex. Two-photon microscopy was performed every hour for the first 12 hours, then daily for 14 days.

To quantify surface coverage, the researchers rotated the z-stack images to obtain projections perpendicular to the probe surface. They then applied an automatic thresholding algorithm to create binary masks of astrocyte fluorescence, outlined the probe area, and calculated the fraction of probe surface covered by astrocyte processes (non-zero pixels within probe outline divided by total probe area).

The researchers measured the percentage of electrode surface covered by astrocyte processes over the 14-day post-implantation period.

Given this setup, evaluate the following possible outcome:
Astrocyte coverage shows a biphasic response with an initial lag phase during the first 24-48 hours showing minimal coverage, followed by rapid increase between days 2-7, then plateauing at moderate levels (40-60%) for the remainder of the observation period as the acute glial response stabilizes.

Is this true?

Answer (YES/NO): NO